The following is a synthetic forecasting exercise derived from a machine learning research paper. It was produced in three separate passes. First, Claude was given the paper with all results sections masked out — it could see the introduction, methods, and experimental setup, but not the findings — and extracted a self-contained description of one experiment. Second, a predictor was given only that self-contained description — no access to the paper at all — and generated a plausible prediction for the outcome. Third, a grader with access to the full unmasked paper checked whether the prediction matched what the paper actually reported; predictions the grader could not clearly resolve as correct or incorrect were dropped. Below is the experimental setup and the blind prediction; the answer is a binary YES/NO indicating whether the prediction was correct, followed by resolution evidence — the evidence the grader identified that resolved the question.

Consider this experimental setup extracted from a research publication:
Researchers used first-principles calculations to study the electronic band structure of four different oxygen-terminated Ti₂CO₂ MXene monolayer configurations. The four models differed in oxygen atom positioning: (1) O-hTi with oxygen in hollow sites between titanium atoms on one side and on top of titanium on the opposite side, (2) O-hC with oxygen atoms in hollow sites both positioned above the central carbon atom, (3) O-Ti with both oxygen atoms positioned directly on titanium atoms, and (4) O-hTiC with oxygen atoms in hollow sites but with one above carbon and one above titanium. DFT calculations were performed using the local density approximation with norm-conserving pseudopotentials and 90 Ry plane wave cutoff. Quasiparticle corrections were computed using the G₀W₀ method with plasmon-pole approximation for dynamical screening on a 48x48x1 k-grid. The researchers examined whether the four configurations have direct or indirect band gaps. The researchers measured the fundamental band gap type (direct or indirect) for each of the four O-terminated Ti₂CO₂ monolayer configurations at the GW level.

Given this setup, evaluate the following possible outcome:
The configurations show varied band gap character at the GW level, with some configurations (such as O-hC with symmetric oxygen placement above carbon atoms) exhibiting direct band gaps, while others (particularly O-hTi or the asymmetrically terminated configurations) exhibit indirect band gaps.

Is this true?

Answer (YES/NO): NO